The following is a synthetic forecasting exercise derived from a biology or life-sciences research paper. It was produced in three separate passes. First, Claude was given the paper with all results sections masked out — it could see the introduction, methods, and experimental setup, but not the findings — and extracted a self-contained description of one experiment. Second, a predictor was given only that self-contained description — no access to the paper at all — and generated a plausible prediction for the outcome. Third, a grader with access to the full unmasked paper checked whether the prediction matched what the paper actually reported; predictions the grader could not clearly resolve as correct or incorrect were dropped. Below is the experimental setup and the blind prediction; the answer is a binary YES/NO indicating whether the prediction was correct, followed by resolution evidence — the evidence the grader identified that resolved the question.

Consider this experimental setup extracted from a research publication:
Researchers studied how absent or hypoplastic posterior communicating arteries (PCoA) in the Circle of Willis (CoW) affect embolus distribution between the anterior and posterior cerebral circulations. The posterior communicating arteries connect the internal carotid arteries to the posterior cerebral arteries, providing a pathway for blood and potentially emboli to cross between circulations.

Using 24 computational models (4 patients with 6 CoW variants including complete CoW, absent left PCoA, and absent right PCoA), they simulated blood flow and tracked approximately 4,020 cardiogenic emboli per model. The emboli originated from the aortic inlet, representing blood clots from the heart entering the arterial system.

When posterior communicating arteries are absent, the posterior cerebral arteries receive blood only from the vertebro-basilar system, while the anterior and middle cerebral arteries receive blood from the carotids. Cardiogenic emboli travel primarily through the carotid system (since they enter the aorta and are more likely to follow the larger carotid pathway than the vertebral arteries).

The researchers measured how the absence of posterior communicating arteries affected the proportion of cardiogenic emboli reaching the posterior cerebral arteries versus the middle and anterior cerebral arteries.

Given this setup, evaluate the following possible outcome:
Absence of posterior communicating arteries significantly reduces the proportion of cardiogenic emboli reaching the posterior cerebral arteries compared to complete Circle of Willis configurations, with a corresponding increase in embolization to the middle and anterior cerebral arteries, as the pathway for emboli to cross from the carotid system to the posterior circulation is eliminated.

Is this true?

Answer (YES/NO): NO